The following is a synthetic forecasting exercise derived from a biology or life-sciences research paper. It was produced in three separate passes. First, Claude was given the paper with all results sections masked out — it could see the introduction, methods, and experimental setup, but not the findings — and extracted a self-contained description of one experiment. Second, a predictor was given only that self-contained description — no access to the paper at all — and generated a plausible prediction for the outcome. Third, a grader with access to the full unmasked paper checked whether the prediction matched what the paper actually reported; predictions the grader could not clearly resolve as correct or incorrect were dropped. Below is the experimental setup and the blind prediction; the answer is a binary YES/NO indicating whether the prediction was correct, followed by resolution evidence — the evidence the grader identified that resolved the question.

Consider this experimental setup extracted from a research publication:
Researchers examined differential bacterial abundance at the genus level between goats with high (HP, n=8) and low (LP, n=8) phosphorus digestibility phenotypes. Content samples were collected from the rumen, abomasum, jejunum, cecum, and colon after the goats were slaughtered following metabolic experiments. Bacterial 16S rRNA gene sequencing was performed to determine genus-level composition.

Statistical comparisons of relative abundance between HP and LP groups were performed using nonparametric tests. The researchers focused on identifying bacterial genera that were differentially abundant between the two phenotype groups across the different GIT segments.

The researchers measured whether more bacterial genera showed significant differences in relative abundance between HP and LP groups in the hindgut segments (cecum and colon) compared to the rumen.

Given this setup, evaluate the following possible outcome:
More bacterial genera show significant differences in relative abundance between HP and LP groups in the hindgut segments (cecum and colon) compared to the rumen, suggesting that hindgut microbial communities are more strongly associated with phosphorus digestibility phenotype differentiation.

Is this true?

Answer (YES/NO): NO